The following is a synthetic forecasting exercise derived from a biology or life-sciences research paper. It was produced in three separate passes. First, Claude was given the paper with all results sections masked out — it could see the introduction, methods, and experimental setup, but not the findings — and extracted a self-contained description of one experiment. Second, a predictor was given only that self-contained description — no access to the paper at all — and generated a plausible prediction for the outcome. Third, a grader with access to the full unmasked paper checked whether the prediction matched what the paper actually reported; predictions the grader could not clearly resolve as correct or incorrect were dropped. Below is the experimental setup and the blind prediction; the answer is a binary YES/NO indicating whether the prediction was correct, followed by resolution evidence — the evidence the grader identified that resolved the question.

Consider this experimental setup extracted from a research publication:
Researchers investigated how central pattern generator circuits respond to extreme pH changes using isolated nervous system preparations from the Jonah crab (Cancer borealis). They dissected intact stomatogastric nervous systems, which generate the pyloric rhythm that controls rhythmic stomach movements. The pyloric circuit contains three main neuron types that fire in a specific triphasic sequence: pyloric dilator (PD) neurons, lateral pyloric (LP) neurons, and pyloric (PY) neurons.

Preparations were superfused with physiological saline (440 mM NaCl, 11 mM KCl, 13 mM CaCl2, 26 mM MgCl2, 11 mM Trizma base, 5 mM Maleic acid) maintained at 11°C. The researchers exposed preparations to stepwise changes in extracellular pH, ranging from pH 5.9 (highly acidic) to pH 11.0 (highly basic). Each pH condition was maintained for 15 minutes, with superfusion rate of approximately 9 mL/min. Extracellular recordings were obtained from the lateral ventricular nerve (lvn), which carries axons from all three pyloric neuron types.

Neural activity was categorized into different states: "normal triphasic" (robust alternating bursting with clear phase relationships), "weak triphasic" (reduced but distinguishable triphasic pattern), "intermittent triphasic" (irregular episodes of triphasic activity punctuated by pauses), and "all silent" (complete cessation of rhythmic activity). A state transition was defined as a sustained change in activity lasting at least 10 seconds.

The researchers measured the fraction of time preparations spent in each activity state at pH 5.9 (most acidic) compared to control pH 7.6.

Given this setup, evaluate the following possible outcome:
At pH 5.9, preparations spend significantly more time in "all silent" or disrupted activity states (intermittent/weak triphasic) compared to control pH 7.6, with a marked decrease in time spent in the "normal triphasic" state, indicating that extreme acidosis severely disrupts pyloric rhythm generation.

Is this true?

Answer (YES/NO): YES